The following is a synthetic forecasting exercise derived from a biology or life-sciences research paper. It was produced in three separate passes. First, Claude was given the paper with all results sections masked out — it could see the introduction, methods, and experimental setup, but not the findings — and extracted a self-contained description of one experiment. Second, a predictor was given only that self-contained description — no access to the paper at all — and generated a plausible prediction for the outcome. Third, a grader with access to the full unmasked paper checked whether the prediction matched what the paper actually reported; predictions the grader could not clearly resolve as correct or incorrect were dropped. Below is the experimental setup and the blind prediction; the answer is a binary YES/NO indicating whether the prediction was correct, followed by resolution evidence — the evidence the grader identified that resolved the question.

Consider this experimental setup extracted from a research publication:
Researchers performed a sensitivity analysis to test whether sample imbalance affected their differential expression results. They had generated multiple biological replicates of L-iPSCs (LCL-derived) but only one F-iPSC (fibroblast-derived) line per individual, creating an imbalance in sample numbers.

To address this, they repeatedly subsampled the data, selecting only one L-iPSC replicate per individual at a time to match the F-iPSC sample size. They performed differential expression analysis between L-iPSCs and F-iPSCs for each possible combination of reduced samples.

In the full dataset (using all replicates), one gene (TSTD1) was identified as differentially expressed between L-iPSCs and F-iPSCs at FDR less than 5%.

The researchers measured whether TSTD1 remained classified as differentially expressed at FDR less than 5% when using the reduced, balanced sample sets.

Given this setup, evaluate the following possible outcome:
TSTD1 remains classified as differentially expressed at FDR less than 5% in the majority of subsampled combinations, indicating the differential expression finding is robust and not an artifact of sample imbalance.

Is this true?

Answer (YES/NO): NO